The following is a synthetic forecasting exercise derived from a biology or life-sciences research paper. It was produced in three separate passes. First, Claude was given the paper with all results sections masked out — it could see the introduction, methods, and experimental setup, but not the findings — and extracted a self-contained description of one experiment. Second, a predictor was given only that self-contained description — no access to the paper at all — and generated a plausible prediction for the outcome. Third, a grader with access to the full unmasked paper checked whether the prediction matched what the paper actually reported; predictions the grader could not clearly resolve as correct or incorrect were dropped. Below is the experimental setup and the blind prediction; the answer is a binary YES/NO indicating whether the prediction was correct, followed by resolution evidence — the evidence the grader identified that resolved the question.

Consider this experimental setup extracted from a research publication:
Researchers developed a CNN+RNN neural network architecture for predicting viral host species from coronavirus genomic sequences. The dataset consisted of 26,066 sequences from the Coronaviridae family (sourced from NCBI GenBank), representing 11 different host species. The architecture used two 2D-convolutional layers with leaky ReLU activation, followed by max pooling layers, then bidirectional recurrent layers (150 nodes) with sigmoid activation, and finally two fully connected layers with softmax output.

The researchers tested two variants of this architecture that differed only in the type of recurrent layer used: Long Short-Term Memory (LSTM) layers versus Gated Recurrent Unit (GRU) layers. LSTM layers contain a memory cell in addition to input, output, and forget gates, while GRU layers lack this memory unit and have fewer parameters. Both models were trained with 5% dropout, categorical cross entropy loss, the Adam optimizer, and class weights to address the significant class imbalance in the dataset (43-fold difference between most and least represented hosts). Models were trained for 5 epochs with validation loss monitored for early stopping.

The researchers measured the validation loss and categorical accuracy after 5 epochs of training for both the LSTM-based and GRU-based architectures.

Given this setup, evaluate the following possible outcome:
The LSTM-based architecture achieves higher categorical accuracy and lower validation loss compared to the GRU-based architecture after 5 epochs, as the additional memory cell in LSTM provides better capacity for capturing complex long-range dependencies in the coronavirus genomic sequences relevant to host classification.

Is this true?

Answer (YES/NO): NO